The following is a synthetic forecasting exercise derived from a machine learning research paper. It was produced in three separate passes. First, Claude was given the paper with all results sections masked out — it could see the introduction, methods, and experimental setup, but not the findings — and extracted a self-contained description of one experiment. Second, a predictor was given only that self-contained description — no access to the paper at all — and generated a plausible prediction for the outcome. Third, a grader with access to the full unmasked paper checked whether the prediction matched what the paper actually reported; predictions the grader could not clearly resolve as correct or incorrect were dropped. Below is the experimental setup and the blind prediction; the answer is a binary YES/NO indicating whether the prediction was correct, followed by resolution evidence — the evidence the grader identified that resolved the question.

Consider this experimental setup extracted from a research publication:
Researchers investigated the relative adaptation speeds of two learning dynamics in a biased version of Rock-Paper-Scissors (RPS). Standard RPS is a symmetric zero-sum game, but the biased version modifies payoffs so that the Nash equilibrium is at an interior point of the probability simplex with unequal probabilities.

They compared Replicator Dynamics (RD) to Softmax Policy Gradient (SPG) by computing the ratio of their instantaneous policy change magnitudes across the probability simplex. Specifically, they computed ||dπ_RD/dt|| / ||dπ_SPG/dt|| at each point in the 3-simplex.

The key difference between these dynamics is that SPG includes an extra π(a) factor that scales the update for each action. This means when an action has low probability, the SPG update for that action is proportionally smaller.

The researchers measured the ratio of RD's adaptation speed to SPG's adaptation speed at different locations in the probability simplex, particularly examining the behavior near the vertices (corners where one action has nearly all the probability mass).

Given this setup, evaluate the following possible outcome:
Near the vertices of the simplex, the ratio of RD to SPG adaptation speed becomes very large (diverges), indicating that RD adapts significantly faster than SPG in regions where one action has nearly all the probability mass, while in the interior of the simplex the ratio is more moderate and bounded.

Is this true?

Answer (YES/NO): YES